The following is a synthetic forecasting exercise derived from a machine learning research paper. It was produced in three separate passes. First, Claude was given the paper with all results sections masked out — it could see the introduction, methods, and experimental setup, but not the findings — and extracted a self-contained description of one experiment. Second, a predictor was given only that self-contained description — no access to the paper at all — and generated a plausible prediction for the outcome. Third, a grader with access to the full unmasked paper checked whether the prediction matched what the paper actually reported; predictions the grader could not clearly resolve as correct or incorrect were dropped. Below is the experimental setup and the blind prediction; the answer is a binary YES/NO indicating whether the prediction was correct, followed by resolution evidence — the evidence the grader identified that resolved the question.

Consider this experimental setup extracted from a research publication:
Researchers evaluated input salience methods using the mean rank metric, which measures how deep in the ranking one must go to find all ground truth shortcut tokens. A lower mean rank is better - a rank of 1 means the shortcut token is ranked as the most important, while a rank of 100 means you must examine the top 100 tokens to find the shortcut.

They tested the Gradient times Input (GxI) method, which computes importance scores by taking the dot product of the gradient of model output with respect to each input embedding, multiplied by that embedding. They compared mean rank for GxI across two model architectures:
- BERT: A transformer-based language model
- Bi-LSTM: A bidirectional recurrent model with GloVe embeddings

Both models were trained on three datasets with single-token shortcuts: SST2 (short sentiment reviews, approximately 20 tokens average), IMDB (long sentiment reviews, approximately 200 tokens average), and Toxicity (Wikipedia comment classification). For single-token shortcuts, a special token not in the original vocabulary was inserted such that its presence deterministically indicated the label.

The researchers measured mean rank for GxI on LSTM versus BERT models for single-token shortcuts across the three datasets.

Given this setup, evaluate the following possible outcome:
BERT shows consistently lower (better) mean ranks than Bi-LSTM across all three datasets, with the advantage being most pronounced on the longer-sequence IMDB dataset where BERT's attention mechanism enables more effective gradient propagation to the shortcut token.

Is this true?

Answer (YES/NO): NO